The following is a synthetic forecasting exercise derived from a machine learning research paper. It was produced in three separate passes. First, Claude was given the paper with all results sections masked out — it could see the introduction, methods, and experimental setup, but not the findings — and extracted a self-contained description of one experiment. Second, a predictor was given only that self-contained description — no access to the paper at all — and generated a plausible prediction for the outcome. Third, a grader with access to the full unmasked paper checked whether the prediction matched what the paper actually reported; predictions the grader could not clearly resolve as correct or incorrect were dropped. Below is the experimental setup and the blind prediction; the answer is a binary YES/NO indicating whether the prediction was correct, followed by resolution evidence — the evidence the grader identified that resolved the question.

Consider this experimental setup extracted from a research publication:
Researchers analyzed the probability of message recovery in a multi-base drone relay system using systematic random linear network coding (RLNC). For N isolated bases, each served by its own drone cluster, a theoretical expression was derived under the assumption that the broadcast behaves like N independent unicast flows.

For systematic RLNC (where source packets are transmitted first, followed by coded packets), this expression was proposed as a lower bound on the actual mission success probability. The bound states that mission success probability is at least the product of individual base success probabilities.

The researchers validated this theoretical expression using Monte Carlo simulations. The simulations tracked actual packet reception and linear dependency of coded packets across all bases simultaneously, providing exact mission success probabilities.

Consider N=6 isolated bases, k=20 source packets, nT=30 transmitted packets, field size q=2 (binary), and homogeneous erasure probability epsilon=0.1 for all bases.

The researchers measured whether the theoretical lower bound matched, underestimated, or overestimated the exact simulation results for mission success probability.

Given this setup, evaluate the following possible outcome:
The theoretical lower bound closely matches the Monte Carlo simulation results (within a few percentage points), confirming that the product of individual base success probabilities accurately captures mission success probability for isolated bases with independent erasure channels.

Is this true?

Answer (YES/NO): YES